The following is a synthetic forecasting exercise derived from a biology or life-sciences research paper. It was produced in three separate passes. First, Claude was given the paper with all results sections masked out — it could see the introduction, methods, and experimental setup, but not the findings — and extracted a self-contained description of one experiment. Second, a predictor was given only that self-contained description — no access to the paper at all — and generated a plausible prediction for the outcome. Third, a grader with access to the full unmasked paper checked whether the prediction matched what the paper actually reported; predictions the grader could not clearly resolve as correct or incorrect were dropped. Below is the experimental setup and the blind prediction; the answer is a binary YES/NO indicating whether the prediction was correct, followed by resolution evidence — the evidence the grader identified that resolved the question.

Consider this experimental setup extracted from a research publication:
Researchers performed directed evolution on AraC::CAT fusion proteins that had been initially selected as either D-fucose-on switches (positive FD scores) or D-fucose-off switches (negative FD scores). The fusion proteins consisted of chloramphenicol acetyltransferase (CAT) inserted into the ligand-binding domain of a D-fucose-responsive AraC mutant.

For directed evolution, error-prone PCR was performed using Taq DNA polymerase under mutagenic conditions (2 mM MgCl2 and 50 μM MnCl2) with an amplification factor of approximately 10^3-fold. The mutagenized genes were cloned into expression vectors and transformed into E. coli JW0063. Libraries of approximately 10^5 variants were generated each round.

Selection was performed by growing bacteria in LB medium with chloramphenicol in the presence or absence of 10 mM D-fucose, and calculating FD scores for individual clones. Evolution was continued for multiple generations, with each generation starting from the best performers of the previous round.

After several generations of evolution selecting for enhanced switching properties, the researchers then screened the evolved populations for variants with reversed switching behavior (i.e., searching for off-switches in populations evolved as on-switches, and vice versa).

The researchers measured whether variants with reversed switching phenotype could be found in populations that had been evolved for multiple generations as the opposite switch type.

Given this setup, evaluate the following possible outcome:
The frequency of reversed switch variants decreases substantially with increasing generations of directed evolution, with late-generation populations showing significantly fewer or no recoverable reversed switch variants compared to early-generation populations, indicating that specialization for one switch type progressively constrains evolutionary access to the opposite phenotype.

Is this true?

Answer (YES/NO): NO